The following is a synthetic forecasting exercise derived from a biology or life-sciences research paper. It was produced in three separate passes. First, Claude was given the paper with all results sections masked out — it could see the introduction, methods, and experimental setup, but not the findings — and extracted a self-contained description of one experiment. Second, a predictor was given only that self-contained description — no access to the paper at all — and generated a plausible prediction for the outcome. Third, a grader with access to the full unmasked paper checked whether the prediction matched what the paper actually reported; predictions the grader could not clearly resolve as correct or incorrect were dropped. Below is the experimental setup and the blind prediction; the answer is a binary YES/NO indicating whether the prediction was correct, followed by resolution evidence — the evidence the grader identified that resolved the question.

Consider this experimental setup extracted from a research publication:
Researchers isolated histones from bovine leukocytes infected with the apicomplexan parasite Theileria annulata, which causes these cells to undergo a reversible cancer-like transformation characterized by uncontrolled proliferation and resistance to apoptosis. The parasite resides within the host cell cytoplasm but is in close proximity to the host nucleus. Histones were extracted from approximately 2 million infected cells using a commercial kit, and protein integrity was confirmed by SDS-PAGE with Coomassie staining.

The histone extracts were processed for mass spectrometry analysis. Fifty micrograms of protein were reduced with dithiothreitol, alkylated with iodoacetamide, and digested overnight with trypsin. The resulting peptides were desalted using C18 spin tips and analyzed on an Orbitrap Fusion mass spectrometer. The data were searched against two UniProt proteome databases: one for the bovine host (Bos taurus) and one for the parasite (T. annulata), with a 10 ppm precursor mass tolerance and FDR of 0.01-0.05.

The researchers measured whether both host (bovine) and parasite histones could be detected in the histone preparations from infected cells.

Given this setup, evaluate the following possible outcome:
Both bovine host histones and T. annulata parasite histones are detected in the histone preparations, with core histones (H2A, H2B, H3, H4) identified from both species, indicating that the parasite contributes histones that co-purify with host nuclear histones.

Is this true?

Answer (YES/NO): YES